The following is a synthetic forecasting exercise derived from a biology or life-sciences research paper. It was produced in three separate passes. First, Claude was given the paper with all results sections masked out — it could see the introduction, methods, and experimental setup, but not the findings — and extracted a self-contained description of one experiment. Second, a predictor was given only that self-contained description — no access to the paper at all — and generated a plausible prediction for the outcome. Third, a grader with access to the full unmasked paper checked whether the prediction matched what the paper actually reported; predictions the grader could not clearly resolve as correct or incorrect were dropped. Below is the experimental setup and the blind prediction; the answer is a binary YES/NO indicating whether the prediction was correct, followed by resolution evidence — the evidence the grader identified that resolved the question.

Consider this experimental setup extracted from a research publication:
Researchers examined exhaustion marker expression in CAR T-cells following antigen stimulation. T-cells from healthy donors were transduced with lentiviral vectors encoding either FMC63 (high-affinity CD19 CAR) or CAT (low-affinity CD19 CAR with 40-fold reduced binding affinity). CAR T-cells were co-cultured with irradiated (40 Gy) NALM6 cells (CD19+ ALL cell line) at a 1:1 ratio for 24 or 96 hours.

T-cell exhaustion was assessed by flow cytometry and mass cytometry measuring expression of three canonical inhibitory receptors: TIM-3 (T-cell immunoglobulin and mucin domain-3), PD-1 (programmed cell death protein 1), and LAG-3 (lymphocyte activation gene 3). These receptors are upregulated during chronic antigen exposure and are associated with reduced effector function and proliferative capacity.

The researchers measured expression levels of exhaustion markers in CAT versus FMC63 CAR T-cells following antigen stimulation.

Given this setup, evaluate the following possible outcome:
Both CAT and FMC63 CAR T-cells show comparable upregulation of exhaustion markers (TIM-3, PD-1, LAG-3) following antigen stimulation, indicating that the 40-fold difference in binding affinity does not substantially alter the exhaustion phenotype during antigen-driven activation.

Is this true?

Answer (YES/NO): YES